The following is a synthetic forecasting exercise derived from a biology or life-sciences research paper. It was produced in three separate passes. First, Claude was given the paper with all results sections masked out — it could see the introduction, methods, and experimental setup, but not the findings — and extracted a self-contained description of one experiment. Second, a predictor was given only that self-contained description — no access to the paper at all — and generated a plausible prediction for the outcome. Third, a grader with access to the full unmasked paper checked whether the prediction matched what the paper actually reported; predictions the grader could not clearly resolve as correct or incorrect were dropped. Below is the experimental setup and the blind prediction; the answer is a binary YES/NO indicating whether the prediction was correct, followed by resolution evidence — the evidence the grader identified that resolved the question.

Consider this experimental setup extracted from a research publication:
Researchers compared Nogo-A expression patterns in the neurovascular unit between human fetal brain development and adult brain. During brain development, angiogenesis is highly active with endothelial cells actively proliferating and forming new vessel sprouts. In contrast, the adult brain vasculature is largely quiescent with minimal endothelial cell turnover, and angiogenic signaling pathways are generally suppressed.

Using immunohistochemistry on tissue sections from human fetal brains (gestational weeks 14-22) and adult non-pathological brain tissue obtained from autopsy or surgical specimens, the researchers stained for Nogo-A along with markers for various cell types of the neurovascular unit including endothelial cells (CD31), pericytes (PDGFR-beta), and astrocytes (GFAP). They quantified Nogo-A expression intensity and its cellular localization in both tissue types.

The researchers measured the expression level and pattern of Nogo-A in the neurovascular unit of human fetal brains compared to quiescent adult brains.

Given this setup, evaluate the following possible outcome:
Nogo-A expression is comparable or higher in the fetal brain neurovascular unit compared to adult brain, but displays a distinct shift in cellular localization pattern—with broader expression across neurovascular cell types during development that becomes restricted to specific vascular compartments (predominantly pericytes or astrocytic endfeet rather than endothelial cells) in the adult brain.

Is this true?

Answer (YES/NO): NO